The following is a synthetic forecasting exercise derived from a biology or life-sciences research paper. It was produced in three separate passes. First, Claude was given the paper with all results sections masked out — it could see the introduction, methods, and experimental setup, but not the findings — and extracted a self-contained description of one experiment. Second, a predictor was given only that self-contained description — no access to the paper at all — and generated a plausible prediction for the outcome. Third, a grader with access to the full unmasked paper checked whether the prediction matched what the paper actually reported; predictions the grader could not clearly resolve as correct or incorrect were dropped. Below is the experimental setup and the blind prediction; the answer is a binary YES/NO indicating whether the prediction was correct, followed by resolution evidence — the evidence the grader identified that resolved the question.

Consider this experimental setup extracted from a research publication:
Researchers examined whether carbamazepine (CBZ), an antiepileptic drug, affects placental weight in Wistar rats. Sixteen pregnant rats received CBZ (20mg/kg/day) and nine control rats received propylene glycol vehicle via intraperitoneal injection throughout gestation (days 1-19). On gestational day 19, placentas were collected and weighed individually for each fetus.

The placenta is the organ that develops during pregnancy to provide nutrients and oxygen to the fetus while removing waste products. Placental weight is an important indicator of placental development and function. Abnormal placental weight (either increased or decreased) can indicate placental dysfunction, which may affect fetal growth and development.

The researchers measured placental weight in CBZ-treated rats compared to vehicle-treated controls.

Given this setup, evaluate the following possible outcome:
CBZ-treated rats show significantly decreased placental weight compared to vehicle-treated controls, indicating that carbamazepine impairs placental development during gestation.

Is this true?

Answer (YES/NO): NO